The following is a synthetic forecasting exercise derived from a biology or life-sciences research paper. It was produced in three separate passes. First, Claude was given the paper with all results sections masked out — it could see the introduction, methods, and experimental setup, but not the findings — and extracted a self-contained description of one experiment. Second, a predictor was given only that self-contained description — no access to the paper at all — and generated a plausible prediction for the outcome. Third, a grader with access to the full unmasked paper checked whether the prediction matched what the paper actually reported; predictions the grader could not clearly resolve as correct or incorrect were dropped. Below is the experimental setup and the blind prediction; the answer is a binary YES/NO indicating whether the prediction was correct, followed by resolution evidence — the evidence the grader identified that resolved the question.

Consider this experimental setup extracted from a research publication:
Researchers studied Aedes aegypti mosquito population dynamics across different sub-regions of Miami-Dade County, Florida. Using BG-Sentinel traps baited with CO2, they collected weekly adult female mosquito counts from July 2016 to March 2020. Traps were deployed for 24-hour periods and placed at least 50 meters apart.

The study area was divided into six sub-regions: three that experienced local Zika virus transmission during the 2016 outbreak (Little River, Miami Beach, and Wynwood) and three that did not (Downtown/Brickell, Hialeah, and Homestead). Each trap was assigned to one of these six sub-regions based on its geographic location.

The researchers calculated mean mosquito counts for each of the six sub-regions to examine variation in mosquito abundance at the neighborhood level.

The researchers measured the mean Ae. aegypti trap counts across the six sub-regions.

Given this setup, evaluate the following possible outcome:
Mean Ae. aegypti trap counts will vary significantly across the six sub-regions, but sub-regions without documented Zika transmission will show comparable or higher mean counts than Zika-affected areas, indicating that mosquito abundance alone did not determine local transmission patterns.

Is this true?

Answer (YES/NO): YES